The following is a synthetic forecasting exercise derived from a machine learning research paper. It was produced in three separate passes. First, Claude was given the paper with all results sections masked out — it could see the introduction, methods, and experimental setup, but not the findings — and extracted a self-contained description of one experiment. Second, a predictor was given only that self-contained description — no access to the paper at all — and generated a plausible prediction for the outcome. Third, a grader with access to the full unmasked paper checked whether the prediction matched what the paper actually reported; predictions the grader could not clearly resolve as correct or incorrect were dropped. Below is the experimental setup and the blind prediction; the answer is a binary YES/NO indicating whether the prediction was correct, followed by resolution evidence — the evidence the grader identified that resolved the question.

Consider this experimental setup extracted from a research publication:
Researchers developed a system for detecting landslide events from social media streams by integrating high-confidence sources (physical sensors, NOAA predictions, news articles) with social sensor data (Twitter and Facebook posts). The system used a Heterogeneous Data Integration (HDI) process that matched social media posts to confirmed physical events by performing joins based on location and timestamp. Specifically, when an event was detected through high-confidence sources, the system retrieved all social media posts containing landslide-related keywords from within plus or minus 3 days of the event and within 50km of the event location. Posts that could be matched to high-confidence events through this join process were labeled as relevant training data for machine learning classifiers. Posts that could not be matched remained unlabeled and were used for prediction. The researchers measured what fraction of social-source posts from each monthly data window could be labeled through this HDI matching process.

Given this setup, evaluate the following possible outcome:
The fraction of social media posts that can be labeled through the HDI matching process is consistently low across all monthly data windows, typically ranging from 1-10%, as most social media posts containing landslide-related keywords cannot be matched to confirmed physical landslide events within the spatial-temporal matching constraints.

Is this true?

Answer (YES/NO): YES